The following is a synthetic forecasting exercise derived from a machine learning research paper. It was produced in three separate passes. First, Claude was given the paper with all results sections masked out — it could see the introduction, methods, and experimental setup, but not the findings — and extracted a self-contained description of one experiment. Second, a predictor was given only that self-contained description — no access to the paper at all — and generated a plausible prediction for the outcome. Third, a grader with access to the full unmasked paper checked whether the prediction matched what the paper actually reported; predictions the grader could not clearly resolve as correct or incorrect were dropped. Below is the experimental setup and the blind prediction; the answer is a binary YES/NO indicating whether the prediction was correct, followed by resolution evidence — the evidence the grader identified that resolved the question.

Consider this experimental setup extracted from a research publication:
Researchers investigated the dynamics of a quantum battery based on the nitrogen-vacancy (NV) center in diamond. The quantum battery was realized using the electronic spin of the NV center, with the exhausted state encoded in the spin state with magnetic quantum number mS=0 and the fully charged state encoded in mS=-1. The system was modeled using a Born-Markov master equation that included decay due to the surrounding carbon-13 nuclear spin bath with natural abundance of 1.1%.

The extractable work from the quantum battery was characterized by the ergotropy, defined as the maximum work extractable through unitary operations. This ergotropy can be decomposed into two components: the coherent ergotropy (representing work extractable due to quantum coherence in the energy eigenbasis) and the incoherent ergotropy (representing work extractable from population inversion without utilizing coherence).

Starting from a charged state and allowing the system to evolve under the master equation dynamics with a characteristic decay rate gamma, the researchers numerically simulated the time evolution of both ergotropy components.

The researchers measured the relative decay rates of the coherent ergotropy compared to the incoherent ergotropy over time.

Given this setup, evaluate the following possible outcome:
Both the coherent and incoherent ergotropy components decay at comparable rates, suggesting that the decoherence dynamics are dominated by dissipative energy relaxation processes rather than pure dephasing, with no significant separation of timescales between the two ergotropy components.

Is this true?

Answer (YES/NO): NO